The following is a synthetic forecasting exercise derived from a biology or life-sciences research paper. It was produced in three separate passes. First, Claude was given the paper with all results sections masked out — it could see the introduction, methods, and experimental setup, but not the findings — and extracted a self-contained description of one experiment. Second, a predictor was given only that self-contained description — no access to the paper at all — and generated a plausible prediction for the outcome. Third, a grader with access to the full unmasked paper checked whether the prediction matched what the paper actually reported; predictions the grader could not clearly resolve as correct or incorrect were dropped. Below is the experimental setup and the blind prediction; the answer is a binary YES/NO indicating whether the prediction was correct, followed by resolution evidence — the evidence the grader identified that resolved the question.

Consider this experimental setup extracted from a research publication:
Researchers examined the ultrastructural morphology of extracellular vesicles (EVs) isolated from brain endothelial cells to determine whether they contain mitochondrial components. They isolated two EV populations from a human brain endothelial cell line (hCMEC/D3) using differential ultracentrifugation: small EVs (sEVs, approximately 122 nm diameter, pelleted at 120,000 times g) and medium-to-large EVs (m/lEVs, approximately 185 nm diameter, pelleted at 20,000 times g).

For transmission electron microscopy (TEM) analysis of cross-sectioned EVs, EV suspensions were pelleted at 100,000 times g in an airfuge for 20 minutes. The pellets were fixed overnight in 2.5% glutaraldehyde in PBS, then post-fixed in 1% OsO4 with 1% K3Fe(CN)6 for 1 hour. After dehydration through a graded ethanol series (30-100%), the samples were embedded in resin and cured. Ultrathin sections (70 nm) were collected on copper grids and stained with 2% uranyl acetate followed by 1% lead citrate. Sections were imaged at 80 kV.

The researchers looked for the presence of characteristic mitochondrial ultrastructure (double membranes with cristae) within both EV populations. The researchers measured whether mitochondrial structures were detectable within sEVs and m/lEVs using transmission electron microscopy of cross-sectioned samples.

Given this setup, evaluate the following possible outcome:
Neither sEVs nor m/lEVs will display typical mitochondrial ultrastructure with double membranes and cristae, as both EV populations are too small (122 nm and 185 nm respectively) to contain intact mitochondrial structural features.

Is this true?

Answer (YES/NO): NO